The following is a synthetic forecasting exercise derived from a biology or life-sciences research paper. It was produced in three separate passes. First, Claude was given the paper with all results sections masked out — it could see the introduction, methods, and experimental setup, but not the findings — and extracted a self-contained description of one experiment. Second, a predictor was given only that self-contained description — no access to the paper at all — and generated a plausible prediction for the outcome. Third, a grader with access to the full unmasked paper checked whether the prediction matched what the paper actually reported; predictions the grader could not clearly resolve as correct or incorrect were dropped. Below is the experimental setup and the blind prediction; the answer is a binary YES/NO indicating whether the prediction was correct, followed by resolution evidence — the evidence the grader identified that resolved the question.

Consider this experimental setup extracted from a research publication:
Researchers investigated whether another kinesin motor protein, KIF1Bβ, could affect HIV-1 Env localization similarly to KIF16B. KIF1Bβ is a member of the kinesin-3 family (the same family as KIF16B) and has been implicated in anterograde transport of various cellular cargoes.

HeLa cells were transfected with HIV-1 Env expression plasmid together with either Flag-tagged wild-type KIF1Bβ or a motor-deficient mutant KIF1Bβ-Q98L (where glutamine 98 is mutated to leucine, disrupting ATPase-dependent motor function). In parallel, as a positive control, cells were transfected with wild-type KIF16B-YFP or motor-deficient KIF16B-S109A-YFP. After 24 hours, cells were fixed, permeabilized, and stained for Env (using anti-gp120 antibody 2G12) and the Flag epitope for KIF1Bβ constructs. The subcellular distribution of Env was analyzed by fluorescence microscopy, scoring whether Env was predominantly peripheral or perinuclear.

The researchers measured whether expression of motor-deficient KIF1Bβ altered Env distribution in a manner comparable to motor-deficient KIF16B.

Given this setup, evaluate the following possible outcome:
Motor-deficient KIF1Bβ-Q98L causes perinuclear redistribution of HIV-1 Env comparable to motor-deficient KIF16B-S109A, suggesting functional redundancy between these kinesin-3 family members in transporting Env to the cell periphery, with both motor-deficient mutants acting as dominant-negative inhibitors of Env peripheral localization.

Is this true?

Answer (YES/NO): NO